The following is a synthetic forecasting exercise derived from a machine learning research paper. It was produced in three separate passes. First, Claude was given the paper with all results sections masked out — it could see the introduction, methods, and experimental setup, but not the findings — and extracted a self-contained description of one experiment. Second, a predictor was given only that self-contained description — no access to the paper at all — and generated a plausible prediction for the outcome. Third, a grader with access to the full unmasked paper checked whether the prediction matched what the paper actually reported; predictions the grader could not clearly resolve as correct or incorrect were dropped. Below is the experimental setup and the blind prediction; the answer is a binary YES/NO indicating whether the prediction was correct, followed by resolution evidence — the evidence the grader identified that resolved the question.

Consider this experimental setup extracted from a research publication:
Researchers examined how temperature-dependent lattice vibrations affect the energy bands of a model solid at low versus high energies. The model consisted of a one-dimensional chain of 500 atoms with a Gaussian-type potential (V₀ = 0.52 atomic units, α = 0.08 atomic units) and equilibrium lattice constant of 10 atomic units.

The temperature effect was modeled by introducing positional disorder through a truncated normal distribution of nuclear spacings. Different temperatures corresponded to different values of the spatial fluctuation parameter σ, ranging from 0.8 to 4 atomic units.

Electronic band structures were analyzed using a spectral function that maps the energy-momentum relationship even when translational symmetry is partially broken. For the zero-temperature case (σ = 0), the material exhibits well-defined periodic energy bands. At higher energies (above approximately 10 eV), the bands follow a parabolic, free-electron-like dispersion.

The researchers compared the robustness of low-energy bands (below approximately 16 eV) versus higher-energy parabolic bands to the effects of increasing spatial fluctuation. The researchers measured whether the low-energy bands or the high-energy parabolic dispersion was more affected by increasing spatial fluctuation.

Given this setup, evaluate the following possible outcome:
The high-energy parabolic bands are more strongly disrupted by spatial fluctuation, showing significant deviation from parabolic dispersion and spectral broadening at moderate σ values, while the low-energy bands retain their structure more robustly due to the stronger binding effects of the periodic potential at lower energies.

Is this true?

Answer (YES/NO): NO